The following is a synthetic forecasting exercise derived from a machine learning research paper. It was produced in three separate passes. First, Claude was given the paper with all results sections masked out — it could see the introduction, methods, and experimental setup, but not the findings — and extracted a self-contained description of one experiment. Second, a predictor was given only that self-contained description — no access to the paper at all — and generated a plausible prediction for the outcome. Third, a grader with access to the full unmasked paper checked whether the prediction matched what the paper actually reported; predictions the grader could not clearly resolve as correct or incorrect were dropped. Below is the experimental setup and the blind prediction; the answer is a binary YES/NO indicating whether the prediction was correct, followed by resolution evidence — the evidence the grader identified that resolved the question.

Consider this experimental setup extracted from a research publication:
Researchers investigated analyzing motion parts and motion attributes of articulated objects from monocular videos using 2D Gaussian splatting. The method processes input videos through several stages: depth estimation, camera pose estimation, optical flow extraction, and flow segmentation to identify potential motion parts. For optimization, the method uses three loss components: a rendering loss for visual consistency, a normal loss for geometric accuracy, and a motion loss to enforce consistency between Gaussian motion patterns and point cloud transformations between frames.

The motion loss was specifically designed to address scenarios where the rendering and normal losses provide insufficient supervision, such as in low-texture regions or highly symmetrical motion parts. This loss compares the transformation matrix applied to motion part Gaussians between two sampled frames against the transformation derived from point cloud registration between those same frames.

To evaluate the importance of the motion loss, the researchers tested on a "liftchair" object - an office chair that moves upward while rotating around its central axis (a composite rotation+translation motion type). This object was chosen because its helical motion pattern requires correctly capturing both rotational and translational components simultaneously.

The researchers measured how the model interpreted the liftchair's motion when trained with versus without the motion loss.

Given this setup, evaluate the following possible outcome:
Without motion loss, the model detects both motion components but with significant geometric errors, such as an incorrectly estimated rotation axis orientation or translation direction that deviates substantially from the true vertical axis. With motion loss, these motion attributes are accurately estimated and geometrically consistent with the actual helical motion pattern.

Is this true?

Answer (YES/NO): NO